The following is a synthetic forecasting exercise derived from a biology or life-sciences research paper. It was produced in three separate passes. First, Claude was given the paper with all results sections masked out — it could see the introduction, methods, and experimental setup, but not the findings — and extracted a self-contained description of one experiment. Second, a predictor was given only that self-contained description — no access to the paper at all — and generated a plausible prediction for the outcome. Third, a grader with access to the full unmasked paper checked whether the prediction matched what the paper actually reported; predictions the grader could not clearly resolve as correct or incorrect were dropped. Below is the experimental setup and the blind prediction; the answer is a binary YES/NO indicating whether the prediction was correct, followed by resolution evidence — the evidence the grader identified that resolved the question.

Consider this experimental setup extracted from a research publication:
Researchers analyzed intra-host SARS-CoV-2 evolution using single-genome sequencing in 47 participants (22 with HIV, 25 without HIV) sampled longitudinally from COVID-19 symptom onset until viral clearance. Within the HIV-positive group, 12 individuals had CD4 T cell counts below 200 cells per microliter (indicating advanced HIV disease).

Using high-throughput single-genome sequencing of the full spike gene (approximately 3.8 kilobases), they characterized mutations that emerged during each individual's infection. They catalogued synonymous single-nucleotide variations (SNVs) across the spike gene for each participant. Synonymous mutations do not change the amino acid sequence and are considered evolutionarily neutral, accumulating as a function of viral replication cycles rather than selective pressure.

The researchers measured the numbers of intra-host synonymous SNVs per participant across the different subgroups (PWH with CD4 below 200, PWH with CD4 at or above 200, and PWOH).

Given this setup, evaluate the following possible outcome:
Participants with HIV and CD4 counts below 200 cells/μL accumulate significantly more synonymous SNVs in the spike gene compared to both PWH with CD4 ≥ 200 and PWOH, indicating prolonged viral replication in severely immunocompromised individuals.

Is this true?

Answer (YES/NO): YES